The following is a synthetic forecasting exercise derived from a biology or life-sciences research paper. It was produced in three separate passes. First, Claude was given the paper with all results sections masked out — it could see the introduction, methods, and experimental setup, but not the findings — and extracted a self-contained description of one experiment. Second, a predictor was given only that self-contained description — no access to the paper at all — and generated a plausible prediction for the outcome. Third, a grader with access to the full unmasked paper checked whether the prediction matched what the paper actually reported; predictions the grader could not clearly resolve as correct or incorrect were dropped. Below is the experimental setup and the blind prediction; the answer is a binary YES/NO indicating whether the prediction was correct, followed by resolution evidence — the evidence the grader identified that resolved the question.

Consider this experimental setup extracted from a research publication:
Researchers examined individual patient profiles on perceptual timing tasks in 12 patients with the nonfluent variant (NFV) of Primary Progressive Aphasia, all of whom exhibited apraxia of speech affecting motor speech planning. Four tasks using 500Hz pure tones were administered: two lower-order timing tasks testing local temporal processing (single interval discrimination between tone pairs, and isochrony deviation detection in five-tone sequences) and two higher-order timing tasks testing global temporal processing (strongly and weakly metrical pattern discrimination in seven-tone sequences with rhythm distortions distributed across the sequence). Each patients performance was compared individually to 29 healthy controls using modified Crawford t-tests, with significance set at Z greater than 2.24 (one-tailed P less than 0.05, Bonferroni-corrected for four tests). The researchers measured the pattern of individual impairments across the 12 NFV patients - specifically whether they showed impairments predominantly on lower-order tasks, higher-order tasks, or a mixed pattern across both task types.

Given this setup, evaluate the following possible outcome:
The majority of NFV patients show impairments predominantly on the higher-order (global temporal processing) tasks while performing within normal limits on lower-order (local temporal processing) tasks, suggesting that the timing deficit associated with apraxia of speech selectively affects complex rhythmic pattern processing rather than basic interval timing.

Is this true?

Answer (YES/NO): NO